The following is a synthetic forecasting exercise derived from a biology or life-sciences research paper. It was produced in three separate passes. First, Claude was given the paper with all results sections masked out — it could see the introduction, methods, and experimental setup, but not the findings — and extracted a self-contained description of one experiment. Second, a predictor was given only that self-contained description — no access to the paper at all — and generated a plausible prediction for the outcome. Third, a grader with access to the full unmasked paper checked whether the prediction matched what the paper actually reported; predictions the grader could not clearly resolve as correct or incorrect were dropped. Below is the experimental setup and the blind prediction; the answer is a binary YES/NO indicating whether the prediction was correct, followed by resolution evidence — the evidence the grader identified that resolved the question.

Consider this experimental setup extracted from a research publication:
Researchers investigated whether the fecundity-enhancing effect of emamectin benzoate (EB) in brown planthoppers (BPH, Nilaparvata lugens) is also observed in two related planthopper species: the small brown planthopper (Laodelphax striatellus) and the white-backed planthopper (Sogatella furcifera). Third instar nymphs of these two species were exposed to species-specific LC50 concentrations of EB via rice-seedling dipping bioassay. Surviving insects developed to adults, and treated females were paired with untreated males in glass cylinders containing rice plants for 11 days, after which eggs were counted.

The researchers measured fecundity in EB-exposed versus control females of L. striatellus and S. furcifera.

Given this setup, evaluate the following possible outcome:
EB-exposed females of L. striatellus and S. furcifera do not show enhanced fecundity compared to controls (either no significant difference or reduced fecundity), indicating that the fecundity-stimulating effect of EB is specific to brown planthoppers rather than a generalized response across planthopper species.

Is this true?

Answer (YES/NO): YES